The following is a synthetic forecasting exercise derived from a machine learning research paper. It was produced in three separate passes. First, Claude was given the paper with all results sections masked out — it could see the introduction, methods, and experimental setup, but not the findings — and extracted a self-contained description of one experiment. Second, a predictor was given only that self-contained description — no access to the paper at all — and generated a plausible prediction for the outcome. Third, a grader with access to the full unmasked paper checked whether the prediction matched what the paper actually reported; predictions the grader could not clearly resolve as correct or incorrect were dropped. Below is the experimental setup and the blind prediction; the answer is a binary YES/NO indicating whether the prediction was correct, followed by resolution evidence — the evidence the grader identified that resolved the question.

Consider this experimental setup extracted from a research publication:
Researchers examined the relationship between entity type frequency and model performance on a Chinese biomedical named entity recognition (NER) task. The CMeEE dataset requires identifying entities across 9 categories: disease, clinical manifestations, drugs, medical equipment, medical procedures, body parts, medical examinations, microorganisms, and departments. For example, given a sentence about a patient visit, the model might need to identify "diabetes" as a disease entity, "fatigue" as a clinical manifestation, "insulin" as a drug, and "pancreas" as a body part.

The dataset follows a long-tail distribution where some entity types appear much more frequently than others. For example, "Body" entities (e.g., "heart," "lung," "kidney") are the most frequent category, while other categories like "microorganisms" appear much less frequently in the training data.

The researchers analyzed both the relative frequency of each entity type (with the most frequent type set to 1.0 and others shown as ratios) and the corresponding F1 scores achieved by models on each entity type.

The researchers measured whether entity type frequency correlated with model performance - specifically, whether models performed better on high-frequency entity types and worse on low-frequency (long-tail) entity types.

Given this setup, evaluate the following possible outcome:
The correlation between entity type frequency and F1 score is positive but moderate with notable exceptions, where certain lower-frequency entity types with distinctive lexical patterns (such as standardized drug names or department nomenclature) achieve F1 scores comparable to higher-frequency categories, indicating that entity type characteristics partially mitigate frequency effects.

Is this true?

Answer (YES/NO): NO